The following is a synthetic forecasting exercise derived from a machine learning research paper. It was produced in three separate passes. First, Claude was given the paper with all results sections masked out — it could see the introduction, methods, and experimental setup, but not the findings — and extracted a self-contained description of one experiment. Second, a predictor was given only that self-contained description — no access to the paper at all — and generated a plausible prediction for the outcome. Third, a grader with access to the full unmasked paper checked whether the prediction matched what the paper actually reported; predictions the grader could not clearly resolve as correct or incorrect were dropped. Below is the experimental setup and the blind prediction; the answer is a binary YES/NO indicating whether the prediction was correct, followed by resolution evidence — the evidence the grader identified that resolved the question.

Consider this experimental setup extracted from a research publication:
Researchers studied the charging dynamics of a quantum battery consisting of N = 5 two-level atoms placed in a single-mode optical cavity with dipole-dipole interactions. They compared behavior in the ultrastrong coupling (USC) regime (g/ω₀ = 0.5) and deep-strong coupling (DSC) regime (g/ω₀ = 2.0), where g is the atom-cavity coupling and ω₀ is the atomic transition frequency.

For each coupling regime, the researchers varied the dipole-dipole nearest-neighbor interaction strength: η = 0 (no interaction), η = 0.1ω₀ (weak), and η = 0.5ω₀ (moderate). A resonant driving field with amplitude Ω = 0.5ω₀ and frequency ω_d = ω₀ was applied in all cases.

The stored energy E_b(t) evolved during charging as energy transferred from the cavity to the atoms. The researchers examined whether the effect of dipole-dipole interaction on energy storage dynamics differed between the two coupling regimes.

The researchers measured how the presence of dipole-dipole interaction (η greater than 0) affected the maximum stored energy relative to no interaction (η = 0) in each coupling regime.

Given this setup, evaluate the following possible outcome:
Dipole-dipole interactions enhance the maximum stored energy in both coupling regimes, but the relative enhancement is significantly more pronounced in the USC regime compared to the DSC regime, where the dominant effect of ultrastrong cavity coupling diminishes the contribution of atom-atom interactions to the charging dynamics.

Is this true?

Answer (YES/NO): NO